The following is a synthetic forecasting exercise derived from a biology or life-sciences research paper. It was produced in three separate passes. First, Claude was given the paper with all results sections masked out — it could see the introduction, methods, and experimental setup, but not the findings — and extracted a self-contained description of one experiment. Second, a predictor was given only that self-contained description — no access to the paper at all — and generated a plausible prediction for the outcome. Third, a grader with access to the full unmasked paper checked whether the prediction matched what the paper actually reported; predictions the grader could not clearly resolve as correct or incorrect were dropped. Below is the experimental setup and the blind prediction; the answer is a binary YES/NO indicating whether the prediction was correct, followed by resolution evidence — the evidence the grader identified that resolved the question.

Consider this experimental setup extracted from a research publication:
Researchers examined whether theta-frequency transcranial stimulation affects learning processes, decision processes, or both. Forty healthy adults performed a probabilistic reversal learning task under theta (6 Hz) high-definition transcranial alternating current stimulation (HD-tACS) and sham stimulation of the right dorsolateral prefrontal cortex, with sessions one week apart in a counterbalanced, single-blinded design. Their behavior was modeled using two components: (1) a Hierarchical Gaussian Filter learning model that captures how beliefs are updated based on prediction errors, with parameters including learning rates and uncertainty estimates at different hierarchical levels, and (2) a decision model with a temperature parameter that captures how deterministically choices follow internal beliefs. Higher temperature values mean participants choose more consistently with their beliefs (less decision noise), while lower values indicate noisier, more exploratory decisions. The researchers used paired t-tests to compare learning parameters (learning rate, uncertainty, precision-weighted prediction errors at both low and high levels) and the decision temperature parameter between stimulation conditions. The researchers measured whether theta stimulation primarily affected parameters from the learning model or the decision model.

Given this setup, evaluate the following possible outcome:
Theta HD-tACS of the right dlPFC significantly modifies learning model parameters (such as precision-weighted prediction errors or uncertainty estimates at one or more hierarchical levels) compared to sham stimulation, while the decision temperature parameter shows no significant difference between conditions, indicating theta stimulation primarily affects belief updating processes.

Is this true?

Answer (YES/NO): YES